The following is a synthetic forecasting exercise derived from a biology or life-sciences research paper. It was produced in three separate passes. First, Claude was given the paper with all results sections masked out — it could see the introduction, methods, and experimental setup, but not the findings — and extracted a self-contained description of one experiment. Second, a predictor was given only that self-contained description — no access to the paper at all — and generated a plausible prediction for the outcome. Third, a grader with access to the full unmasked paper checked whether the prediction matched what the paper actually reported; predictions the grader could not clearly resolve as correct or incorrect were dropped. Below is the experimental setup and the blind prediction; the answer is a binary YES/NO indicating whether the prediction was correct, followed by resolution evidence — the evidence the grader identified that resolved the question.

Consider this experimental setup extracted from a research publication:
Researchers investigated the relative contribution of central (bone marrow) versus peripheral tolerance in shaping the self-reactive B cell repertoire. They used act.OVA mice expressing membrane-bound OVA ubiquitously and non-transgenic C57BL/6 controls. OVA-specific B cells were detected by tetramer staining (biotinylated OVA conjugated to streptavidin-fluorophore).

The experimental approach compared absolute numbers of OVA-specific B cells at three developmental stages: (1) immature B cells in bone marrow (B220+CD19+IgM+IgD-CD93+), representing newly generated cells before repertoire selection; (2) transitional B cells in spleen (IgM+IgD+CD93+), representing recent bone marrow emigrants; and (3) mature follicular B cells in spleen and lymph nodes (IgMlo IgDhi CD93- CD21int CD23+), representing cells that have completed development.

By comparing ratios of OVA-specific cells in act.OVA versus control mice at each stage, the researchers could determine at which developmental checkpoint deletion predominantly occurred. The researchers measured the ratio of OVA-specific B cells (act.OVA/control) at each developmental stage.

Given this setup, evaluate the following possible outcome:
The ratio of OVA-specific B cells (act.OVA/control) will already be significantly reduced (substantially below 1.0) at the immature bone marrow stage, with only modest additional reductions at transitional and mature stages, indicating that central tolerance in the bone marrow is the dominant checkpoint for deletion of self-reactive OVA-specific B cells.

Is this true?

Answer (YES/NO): NO